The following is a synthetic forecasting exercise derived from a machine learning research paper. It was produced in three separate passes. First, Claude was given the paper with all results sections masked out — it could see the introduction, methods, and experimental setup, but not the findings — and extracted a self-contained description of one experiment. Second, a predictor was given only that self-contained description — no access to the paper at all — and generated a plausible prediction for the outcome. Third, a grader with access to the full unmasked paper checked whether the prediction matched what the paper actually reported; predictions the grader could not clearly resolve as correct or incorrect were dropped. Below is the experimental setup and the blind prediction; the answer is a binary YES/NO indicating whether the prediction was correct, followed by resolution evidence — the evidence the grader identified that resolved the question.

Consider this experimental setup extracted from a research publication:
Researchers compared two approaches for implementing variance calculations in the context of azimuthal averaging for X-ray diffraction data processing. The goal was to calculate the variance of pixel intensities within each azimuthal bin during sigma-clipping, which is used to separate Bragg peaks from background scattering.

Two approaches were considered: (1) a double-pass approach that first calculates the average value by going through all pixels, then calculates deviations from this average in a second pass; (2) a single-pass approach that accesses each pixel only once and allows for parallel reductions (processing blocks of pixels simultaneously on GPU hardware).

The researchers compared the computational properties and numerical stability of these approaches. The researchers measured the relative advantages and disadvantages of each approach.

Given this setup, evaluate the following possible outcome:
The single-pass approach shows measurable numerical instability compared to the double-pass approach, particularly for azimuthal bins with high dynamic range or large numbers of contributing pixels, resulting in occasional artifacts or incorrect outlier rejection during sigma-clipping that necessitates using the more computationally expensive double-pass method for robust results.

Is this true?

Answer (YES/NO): NO